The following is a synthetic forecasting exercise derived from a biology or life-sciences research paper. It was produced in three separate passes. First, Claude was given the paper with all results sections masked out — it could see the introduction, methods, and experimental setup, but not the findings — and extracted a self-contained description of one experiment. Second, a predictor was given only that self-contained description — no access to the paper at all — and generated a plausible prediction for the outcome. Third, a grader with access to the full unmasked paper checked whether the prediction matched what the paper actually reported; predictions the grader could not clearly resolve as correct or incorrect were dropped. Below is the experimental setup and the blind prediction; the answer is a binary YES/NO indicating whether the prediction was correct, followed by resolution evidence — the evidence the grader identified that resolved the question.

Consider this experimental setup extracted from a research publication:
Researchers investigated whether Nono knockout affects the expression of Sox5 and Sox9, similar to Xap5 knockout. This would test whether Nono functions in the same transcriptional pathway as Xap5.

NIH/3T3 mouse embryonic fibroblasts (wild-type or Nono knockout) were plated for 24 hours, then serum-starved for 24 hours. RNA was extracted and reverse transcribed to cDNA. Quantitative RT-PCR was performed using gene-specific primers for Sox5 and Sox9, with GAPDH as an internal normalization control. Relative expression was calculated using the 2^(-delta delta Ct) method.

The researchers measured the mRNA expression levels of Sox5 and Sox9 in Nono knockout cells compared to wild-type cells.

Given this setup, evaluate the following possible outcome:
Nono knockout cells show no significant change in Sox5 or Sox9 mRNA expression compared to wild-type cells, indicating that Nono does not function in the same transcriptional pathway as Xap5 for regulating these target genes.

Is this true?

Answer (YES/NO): NO